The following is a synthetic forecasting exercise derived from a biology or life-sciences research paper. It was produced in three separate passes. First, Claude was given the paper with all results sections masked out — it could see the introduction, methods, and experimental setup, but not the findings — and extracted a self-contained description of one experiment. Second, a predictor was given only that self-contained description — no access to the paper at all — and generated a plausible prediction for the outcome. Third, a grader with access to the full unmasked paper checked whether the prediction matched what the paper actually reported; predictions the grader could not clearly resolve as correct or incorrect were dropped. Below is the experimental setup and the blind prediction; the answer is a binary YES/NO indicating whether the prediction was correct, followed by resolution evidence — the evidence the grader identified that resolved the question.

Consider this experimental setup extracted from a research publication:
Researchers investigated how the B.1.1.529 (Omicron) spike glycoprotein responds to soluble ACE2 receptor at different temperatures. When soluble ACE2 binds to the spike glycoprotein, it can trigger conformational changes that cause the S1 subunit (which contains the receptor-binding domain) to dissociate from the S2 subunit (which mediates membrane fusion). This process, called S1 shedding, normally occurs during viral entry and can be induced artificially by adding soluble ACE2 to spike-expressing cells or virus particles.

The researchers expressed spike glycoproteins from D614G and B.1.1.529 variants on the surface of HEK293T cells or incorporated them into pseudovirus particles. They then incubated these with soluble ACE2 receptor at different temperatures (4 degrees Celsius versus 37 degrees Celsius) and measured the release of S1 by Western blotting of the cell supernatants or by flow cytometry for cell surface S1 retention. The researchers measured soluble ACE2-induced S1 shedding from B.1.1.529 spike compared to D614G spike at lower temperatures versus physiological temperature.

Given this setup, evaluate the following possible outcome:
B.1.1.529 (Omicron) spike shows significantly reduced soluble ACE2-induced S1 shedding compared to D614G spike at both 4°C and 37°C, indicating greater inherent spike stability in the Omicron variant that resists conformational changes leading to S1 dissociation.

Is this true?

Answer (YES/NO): NO